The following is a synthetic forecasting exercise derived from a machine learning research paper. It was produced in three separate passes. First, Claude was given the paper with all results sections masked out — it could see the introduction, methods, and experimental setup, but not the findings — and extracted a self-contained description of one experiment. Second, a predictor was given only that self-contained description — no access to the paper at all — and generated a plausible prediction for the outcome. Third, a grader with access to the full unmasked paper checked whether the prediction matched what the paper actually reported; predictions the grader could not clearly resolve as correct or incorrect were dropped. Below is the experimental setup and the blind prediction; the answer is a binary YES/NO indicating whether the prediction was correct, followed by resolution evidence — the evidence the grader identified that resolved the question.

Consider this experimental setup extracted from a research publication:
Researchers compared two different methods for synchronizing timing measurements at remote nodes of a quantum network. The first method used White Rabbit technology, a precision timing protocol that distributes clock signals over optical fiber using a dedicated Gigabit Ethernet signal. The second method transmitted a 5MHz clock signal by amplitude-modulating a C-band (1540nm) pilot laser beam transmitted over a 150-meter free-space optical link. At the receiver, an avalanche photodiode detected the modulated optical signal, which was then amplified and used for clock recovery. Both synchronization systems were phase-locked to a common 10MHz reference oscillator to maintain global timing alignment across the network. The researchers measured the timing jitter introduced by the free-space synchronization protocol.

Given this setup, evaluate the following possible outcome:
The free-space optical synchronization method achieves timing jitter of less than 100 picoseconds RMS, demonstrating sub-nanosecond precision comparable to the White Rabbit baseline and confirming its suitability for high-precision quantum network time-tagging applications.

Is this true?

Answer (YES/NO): NO